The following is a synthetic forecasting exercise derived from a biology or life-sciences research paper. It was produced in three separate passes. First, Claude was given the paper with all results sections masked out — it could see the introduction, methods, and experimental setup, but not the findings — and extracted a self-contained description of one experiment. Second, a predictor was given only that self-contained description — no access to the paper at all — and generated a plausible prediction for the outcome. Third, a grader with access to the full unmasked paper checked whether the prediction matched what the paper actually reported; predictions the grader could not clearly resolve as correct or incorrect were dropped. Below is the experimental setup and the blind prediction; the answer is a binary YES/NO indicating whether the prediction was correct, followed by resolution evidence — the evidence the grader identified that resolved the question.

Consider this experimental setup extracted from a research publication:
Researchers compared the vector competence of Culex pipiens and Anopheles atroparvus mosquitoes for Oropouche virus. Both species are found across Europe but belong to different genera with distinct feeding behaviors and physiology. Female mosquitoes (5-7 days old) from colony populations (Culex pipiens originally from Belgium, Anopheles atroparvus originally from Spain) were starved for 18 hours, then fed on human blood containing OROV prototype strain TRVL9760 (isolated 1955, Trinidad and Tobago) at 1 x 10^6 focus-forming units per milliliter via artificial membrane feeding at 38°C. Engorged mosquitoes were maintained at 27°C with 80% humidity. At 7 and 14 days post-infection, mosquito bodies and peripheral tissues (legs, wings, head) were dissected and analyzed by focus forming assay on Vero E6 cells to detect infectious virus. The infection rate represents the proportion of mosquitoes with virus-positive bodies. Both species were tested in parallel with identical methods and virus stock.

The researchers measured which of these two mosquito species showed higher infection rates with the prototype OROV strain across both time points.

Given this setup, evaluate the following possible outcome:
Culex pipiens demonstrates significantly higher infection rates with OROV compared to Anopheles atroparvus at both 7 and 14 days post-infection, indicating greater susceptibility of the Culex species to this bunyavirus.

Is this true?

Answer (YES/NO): NO